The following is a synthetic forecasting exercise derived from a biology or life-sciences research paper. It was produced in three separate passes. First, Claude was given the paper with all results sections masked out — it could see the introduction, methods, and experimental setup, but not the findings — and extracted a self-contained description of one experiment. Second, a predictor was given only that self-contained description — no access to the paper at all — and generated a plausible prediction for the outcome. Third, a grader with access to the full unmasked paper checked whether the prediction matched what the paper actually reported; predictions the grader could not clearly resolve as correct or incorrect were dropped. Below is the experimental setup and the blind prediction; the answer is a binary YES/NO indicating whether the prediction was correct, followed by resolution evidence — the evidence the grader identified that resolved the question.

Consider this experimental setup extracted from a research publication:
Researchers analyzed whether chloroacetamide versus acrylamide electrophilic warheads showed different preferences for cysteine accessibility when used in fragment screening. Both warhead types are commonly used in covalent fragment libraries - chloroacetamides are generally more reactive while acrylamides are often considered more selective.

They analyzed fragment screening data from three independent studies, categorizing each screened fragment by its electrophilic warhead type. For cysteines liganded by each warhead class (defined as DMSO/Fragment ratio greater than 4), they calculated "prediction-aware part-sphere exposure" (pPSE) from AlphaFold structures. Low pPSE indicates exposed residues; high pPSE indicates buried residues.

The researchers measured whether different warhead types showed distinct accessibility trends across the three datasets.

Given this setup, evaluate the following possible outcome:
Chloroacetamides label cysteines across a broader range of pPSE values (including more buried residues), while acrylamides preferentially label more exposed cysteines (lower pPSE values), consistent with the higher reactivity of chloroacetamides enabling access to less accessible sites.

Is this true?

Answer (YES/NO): NO